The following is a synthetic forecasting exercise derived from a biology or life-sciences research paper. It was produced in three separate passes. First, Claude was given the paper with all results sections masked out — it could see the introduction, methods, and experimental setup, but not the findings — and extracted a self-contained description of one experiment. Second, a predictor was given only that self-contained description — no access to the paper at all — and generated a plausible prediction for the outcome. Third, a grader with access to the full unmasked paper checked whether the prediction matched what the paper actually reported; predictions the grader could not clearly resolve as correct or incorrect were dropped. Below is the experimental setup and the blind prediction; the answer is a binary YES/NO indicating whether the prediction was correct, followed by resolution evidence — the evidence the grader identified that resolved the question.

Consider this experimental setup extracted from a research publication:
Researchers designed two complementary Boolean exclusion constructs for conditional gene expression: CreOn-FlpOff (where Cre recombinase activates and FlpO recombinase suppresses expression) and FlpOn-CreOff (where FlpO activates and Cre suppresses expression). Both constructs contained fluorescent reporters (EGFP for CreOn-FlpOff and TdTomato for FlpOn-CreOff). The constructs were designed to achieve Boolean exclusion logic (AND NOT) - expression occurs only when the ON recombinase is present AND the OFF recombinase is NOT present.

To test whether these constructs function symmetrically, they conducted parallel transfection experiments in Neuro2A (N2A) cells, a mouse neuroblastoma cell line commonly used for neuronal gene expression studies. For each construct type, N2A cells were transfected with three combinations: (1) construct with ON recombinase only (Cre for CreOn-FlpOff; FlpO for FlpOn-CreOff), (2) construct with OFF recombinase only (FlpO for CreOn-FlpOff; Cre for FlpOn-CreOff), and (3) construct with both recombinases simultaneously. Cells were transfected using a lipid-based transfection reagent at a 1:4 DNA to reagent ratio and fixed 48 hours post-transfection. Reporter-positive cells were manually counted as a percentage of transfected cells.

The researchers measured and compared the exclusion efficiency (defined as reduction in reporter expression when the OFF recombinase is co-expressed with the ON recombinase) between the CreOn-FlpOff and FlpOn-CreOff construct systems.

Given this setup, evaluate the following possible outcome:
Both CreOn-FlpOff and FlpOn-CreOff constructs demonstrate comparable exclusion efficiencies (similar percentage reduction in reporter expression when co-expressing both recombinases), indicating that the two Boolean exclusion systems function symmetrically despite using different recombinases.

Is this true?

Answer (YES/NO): YES